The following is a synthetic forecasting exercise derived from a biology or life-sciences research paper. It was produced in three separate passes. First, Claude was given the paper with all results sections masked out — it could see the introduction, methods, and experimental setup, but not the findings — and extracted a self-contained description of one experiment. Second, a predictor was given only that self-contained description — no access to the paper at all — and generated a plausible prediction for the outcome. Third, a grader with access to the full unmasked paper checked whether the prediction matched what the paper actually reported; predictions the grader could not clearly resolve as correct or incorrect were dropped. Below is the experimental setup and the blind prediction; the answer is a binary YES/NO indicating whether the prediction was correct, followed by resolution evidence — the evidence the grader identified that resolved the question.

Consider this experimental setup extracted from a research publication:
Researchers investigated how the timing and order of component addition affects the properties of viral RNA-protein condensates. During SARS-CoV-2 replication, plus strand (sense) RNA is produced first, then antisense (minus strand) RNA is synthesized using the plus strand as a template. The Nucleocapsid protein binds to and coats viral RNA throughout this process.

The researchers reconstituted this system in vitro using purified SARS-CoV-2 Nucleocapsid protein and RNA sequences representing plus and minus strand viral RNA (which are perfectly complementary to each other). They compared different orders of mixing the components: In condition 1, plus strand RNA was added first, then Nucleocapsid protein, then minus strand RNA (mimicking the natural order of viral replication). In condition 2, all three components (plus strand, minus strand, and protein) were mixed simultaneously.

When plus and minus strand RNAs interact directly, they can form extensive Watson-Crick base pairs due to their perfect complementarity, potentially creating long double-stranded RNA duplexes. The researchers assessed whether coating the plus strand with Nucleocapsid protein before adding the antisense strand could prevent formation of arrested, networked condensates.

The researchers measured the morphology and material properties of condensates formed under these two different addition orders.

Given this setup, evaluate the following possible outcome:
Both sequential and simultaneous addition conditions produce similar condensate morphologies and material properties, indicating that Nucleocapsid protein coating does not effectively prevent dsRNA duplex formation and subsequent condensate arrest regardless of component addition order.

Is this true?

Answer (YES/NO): NO